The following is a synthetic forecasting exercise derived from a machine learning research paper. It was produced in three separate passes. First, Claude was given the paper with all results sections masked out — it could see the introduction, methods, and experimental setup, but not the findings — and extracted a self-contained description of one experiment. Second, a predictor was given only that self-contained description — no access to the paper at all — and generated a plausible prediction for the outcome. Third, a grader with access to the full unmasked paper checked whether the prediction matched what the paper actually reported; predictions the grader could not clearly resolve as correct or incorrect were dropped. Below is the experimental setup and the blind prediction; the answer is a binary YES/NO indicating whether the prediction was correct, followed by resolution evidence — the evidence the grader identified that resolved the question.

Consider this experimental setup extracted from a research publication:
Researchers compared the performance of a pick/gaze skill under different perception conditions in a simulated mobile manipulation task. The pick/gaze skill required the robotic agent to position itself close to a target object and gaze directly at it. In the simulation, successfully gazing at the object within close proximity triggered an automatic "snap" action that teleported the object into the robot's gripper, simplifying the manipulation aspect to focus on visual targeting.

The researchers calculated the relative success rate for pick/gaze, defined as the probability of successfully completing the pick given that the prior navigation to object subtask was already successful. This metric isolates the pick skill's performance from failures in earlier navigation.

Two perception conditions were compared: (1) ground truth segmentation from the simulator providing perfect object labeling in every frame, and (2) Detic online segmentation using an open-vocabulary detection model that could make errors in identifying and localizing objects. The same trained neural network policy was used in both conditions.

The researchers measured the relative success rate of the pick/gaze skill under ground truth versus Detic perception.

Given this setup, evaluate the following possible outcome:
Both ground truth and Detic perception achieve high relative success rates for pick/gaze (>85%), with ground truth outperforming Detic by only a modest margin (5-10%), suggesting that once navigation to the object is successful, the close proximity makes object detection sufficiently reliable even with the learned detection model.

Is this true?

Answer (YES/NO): NO